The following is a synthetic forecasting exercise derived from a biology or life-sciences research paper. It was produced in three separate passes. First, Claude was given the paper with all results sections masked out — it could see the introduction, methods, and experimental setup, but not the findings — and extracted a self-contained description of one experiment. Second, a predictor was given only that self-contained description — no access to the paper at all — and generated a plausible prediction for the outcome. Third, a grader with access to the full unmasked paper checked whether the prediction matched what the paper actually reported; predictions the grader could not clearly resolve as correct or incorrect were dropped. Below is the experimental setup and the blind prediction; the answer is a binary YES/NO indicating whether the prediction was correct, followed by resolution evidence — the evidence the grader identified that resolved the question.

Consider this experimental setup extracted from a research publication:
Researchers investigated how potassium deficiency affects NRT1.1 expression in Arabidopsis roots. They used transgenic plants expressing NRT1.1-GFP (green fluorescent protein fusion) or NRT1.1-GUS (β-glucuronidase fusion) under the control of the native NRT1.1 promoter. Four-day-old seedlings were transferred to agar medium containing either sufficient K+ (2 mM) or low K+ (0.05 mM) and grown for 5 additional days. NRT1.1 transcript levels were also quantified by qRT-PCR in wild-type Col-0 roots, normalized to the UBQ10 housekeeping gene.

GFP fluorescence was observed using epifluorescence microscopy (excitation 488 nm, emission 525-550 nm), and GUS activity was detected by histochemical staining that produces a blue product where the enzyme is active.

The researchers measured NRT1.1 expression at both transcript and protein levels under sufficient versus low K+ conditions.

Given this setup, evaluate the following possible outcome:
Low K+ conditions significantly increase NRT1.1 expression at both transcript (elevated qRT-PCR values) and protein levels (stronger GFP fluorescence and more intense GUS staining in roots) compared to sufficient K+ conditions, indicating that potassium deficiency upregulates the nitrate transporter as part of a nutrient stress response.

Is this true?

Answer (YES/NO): YES